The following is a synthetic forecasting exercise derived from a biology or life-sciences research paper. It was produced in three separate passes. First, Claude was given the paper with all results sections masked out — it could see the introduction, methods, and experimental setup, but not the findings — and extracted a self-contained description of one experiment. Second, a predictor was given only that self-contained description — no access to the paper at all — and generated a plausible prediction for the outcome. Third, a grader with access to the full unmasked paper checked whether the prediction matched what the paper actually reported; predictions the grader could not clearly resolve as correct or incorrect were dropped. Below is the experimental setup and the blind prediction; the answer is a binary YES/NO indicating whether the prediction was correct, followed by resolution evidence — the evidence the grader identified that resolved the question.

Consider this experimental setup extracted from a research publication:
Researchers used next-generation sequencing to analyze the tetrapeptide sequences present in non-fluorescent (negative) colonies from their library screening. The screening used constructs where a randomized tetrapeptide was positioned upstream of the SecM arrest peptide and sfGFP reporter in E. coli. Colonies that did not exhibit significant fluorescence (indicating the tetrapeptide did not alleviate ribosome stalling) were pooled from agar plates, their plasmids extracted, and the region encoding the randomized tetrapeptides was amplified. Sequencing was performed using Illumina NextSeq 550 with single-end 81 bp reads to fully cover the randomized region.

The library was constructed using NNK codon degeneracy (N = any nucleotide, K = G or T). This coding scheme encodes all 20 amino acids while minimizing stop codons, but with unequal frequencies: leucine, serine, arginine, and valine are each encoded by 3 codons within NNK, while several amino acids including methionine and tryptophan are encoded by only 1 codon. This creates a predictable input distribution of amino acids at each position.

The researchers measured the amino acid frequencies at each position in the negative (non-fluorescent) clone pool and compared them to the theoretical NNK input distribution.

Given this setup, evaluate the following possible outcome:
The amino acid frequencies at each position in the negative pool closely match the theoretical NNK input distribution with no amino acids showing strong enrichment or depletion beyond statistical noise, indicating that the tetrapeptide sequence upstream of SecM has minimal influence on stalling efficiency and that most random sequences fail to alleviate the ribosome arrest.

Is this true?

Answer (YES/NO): NO